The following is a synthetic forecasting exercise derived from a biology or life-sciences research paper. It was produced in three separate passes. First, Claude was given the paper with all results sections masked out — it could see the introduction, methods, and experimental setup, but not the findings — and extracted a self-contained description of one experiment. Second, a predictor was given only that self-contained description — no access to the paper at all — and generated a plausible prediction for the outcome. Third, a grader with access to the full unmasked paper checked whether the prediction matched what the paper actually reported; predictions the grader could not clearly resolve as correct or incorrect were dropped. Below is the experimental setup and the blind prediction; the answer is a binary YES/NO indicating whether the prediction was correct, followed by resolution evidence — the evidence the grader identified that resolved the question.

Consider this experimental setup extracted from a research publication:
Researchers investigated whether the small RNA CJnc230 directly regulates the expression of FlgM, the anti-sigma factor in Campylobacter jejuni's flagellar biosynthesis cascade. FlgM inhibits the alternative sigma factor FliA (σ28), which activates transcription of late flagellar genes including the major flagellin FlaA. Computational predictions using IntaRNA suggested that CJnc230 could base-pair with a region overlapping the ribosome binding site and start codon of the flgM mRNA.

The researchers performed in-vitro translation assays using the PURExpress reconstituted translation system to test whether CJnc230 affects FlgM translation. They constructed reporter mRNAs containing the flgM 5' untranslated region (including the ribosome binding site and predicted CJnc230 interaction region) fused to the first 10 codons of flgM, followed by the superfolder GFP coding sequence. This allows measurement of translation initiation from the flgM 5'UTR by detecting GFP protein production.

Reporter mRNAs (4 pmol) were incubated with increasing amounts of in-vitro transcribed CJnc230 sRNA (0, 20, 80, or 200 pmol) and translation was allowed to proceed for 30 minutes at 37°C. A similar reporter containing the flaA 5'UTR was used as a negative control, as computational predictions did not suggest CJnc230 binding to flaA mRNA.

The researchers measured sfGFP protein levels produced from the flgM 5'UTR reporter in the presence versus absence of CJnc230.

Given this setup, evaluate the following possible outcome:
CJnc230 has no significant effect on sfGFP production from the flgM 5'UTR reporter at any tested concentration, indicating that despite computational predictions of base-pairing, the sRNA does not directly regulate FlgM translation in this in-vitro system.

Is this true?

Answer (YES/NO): NO